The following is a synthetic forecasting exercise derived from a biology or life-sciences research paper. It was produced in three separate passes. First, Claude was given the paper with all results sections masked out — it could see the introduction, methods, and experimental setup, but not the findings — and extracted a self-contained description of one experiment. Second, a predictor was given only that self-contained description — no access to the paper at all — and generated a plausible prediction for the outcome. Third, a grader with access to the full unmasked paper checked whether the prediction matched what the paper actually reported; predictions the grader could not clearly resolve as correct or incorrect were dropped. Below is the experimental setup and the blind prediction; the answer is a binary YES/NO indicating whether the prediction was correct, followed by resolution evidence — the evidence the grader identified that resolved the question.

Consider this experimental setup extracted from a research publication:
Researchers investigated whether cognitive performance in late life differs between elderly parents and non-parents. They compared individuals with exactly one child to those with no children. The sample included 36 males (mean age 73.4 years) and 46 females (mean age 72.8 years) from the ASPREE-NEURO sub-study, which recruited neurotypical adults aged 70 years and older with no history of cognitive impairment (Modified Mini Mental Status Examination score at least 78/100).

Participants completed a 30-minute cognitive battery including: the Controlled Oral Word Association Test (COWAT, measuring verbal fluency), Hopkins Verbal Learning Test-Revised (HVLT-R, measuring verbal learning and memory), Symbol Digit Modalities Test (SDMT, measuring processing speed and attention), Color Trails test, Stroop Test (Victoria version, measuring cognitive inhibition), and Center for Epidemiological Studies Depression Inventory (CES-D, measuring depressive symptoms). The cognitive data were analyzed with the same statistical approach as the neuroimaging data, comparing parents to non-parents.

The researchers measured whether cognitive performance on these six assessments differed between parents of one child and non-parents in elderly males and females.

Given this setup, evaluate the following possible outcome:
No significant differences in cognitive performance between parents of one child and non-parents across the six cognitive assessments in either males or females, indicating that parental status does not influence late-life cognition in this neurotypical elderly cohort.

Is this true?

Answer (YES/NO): YES